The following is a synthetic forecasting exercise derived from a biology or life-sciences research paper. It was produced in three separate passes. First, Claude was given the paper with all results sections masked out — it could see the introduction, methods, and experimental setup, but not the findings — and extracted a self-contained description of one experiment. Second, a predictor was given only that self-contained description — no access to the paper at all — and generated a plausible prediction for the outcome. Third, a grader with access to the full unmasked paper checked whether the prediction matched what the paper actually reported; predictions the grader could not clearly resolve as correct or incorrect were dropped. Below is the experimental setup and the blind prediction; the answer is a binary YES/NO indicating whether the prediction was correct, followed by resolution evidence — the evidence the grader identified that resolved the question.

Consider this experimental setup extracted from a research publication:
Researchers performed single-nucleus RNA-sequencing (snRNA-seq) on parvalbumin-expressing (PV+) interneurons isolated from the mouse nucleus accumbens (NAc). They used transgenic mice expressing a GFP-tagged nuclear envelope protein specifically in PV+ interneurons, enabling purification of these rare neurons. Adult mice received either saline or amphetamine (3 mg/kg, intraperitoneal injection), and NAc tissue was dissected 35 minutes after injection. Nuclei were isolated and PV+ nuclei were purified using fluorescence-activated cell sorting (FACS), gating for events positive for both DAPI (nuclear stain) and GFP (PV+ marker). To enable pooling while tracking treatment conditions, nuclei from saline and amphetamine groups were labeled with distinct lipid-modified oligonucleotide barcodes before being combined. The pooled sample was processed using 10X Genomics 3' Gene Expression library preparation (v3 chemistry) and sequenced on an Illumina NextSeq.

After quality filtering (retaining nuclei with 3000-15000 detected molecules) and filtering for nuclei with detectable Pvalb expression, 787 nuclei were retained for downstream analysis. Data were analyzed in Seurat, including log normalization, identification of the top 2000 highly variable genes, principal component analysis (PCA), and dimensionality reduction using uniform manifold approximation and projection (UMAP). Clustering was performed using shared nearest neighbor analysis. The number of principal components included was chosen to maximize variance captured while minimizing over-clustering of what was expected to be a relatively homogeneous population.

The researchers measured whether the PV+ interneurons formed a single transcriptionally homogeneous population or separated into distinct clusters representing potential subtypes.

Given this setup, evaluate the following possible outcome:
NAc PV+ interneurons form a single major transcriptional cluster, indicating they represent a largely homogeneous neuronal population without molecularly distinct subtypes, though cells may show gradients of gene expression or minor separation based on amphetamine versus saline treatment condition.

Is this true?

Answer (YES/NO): NO